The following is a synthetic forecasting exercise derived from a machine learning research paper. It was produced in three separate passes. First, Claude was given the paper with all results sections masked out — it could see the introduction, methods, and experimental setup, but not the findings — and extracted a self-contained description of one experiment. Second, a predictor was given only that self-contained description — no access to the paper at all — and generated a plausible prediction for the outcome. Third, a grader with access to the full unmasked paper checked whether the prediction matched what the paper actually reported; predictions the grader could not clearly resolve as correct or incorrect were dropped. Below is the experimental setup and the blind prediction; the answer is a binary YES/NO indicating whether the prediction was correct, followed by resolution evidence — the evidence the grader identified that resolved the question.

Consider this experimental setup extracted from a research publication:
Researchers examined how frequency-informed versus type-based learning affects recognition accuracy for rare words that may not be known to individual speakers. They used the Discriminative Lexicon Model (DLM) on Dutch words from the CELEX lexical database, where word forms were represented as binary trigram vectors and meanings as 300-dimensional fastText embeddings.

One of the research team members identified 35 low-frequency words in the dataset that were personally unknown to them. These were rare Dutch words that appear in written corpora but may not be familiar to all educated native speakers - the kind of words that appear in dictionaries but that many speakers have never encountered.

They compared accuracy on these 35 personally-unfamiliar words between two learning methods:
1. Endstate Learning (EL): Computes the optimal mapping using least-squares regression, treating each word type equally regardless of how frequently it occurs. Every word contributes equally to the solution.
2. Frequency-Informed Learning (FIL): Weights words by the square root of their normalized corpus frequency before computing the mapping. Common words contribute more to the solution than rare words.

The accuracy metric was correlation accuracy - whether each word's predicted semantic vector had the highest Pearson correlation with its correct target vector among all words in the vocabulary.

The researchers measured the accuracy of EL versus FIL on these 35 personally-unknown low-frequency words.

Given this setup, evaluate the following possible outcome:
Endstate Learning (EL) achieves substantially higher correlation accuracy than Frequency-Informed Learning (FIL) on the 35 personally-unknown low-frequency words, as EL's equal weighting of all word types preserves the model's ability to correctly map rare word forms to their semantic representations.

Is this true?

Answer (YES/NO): YES